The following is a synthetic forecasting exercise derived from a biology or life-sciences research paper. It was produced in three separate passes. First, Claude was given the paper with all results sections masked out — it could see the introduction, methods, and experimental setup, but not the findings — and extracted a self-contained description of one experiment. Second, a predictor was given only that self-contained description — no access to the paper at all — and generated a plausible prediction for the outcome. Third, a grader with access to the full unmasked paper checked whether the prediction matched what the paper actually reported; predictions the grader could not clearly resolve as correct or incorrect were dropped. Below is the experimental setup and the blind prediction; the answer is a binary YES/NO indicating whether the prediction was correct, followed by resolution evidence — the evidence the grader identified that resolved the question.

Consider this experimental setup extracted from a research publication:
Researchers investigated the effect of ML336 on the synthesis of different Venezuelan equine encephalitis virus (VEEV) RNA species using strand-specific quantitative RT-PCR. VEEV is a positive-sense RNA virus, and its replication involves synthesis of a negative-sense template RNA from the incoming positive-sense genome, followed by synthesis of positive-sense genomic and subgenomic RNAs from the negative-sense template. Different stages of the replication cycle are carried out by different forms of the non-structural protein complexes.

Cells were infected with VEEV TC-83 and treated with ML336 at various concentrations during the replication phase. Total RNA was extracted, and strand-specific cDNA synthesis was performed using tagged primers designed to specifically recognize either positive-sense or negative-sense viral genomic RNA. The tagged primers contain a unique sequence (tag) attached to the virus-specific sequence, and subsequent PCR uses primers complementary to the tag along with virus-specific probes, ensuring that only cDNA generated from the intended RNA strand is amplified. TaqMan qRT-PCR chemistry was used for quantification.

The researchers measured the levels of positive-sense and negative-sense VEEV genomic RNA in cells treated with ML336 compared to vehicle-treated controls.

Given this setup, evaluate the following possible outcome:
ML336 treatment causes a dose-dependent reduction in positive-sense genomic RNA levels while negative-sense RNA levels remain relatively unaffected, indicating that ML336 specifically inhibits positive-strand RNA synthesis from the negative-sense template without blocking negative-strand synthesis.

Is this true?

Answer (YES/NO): NO